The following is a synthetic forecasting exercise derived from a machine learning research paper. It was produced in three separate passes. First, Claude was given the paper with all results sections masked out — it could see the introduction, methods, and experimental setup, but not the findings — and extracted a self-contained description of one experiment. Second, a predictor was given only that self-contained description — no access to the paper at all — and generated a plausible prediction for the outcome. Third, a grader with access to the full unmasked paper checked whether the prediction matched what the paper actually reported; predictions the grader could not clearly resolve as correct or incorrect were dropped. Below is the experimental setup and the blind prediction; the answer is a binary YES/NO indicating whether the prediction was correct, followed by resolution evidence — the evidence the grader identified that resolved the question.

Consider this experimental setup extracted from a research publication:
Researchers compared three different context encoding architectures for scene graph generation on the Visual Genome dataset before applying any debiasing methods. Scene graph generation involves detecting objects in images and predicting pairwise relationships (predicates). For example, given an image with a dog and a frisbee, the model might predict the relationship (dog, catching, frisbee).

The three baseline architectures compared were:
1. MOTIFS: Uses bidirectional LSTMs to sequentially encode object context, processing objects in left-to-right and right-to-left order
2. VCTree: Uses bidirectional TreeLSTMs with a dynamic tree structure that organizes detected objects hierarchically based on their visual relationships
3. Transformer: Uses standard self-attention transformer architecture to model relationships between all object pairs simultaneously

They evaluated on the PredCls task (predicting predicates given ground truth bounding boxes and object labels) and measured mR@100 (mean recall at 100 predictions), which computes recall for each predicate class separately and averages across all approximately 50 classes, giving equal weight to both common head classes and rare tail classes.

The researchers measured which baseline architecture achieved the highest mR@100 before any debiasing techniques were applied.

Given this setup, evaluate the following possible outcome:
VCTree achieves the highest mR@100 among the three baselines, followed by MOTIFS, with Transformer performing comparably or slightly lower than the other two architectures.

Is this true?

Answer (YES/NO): NO